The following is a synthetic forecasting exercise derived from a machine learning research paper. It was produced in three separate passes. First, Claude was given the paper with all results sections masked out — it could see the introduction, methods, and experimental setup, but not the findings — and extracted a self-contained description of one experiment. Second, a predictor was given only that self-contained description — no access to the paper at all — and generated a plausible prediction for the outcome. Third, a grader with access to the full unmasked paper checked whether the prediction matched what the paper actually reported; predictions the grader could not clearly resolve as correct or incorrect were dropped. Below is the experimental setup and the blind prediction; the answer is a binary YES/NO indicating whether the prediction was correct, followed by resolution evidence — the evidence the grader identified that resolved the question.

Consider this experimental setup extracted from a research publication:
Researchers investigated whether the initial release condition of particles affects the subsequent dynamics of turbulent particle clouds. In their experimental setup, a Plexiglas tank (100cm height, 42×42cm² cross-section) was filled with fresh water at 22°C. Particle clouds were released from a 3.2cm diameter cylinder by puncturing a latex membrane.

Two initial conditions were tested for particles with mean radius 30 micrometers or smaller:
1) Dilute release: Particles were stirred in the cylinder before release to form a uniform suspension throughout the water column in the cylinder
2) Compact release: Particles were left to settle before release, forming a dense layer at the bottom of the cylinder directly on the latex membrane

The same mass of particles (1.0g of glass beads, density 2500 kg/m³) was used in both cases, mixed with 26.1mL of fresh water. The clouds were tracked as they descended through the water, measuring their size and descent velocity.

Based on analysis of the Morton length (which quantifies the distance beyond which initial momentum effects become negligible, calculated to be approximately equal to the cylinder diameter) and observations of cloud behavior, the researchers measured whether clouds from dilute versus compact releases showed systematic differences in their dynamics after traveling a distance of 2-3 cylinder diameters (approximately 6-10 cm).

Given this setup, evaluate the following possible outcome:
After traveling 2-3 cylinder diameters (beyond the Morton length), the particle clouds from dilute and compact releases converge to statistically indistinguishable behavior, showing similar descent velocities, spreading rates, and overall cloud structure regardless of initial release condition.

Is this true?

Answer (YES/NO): YES